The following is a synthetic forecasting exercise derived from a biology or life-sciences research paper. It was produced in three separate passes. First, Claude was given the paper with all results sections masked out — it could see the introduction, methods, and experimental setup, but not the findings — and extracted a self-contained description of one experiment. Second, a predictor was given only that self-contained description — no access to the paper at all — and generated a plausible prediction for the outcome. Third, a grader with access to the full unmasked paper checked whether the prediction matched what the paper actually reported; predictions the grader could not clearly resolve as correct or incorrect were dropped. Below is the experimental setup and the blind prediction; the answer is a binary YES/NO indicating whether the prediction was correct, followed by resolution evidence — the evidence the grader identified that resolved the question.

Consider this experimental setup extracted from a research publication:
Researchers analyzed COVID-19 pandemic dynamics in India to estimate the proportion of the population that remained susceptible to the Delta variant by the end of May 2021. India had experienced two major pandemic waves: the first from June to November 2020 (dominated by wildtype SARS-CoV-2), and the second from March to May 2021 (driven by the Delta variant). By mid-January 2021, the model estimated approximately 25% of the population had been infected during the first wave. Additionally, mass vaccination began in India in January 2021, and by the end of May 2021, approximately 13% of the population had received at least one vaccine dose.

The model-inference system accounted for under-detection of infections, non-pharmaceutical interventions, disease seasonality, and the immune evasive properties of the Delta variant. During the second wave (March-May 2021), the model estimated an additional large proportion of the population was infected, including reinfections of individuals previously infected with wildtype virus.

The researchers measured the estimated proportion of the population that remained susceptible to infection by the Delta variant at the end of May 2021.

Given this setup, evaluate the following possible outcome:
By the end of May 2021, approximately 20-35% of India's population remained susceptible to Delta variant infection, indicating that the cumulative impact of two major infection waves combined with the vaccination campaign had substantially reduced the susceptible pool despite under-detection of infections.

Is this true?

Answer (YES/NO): NO